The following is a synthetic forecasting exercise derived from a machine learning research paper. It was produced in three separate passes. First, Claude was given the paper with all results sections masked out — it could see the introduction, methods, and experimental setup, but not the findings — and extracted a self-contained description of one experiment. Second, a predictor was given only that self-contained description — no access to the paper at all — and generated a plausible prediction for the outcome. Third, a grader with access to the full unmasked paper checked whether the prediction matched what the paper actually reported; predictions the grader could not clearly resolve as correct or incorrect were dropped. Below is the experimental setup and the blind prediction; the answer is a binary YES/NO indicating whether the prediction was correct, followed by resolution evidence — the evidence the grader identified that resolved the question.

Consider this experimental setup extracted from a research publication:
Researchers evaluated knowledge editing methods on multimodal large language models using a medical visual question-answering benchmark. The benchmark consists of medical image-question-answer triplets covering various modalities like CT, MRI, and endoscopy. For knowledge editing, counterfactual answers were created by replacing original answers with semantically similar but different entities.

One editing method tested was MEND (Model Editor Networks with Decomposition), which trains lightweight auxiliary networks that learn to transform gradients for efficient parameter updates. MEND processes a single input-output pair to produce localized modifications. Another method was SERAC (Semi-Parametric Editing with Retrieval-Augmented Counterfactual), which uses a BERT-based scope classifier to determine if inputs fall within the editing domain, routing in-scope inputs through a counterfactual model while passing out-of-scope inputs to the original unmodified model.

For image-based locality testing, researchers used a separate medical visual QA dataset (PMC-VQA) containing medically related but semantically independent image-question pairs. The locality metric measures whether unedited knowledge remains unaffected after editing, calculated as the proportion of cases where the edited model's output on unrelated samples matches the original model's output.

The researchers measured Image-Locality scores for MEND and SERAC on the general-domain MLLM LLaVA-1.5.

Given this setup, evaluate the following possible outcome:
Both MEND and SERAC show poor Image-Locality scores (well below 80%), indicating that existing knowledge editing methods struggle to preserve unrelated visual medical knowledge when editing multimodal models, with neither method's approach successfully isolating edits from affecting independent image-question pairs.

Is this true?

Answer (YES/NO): NO